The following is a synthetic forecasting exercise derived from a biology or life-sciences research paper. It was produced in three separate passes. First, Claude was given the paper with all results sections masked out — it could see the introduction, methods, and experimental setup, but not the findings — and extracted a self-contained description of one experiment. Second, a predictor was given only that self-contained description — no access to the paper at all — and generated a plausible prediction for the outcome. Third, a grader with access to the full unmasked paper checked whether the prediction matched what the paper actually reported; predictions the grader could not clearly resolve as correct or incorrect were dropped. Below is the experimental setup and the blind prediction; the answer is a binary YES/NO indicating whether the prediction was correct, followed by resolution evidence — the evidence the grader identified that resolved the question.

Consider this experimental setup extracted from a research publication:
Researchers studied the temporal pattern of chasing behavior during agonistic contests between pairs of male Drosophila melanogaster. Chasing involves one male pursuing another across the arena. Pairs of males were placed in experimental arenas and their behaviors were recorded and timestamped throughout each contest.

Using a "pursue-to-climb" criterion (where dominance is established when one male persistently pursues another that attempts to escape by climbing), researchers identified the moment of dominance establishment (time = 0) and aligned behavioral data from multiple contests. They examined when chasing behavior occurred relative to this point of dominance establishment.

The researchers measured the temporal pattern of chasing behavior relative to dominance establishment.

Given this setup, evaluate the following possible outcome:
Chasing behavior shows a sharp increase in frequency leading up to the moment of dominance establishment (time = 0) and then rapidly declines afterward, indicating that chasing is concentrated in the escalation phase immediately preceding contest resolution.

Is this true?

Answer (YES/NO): NO